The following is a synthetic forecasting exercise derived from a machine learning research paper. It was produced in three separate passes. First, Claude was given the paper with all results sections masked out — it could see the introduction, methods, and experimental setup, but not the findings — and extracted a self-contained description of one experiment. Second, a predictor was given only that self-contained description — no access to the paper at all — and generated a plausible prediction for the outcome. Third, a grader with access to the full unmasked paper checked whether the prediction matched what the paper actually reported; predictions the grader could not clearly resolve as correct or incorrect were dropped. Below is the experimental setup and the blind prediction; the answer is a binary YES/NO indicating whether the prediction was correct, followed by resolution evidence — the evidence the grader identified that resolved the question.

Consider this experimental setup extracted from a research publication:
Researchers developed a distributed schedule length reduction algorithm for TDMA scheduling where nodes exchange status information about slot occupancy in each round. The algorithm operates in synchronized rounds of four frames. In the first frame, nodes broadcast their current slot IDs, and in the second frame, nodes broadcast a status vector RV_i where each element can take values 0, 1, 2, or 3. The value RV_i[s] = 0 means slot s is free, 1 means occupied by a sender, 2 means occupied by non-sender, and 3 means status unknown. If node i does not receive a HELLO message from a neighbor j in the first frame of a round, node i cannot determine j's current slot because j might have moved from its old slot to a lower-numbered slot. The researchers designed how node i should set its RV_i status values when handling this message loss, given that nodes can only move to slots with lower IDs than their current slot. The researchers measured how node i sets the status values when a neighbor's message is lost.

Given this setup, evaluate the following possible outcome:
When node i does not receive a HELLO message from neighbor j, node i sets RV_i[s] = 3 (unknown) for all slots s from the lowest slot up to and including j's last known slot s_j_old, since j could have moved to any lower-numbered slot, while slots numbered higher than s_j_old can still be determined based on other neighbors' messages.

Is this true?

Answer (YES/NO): YES